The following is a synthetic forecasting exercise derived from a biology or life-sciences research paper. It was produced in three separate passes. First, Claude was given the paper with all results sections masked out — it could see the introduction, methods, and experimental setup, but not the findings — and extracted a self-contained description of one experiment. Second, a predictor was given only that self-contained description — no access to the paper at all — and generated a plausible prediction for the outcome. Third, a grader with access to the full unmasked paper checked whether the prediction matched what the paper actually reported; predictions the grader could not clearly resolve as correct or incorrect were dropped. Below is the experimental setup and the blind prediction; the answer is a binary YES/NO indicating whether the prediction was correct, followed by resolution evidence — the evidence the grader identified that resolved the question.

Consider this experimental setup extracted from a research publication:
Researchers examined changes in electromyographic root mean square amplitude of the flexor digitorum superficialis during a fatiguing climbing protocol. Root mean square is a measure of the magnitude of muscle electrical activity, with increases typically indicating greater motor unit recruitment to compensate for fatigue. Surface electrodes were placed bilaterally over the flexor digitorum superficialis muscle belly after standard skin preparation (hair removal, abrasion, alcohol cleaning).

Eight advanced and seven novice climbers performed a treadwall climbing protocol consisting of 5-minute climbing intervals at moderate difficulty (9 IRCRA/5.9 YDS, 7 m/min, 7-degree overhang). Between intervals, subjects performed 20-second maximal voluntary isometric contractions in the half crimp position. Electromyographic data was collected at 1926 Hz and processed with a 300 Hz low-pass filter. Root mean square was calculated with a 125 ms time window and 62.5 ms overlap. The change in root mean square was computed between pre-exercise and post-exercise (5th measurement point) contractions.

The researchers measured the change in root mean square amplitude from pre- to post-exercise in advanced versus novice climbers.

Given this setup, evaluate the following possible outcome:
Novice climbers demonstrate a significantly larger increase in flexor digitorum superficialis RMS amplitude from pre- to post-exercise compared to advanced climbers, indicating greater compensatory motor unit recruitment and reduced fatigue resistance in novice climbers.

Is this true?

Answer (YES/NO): NO